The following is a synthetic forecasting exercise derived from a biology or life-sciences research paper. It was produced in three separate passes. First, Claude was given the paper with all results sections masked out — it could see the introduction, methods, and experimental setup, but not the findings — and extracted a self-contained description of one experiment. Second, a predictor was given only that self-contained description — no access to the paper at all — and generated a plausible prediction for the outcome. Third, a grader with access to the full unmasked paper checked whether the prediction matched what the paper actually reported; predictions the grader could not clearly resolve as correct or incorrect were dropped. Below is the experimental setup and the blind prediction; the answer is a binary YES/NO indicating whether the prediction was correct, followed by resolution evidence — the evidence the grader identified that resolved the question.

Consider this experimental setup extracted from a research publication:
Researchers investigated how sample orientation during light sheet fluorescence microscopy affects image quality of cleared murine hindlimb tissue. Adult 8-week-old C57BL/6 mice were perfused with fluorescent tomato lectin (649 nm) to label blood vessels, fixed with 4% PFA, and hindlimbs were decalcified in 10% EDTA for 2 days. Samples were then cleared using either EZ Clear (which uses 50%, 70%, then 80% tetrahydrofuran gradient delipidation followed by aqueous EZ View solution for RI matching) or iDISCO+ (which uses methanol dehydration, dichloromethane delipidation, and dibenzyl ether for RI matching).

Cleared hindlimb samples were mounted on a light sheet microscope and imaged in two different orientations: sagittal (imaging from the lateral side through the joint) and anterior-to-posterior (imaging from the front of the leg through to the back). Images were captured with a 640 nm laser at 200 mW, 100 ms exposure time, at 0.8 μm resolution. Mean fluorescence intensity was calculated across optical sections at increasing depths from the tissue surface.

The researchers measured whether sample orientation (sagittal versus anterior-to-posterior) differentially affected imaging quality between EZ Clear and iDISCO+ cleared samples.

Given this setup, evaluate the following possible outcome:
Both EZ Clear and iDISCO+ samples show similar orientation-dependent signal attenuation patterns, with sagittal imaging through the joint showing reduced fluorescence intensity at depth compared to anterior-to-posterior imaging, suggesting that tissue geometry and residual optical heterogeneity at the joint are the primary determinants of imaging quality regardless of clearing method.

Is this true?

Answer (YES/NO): NO